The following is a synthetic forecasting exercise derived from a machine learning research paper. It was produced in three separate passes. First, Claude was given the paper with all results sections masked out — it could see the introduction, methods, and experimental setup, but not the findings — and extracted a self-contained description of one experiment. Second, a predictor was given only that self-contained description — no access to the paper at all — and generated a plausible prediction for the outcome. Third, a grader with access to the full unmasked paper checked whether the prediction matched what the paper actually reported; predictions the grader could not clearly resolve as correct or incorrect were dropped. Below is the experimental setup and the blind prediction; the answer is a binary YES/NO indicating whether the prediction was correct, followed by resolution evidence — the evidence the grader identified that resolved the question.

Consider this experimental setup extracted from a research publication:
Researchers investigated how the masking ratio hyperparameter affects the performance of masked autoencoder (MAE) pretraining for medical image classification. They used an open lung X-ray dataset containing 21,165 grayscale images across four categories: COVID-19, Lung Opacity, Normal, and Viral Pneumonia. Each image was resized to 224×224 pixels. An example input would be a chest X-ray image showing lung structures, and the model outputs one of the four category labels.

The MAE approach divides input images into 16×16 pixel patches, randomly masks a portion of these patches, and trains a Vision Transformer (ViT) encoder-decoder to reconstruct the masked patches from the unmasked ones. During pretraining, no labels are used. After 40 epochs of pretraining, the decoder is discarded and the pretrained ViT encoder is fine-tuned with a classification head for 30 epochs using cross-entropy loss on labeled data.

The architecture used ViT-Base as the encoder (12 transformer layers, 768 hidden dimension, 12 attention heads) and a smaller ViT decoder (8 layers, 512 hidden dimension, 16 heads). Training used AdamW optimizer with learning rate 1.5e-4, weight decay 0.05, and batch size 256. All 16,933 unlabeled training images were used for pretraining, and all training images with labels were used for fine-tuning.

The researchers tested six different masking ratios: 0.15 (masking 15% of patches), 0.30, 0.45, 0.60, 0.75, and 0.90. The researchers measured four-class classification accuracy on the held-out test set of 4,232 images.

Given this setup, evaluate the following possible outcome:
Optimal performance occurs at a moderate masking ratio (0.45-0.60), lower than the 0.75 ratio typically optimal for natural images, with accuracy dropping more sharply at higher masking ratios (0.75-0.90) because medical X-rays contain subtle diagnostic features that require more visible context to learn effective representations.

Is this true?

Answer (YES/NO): NO